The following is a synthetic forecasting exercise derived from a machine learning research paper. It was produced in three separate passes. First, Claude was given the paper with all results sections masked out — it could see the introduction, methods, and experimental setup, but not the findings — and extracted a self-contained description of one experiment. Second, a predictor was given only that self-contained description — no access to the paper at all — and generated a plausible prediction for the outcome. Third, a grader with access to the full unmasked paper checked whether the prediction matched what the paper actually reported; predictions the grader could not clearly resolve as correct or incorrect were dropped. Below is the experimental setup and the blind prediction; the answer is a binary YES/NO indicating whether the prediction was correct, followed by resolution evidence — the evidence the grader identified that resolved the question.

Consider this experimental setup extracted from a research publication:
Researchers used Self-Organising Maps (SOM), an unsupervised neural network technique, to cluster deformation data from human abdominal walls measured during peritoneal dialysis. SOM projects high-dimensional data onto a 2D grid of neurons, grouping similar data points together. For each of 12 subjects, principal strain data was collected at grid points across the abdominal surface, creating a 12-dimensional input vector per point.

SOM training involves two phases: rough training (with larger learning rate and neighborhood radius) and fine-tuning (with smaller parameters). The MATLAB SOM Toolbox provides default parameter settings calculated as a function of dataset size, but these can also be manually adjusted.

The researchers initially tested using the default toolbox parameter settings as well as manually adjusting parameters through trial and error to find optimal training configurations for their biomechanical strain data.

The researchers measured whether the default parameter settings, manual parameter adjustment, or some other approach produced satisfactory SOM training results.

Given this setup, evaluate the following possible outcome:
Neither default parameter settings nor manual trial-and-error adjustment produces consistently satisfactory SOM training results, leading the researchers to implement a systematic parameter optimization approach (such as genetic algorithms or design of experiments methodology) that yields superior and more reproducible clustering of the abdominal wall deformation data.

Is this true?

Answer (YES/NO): NO